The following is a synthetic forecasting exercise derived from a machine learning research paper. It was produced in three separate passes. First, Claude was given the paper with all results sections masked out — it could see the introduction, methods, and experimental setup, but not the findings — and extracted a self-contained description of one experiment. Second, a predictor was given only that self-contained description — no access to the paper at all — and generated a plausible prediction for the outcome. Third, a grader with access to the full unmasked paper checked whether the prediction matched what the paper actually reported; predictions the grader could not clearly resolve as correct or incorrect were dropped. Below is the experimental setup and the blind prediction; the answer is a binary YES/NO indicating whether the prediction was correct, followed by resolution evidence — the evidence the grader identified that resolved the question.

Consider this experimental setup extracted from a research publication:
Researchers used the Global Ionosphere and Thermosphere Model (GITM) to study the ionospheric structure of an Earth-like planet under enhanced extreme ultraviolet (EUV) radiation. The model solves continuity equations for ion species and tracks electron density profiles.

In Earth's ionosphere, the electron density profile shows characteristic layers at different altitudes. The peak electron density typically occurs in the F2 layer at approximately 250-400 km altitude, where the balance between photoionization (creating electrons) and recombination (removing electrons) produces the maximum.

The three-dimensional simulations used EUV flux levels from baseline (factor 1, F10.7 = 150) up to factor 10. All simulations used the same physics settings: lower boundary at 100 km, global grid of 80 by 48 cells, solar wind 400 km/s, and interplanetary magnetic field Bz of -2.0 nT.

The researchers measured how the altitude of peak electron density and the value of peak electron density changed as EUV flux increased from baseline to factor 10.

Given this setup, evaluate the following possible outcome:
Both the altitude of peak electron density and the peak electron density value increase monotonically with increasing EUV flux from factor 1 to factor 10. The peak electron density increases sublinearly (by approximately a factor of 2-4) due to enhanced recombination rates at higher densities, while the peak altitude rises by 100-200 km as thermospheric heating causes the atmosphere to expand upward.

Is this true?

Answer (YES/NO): NO